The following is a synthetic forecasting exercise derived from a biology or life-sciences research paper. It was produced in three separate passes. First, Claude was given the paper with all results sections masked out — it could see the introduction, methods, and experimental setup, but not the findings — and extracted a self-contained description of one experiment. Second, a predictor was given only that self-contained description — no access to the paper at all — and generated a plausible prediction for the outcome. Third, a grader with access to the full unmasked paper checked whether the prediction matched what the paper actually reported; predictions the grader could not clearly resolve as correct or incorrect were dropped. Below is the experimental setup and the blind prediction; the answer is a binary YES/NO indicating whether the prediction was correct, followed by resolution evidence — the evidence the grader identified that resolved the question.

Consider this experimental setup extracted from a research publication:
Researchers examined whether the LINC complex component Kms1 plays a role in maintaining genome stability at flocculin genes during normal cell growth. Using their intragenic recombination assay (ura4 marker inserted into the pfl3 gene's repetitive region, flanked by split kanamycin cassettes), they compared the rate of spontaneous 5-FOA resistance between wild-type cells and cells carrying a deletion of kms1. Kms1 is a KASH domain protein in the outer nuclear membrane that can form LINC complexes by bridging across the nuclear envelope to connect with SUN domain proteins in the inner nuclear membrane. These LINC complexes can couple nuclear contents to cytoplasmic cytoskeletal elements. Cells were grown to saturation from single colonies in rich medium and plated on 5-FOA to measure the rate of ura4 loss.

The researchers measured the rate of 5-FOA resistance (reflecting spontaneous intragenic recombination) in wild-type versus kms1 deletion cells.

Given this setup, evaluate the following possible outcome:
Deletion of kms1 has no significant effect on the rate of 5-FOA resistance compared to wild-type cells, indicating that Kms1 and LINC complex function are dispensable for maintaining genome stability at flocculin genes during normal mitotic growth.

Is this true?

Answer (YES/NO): NO